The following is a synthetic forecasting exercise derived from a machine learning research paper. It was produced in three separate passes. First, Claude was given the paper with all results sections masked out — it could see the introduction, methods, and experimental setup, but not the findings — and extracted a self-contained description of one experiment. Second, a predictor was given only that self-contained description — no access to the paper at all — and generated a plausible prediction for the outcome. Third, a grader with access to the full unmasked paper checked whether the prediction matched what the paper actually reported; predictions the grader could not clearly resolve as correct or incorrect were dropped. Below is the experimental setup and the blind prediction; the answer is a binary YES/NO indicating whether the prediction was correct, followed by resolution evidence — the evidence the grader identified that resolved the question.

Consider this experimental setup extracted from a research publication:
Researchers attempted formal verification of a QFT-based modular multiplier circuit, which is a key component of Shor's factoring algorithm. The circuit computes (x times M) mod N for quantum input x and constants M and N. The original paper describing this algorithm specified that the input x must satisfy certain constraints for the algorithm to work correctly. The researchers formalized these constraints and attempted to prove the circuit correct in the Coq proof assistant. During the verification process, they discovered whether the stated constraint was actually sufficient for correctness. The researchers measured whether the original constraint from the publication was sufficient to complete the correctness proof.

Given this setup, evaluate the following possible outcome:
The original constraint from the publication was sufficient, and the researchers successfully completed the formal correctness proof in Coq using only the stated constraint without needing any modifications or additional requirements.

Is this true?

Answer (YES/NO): NO